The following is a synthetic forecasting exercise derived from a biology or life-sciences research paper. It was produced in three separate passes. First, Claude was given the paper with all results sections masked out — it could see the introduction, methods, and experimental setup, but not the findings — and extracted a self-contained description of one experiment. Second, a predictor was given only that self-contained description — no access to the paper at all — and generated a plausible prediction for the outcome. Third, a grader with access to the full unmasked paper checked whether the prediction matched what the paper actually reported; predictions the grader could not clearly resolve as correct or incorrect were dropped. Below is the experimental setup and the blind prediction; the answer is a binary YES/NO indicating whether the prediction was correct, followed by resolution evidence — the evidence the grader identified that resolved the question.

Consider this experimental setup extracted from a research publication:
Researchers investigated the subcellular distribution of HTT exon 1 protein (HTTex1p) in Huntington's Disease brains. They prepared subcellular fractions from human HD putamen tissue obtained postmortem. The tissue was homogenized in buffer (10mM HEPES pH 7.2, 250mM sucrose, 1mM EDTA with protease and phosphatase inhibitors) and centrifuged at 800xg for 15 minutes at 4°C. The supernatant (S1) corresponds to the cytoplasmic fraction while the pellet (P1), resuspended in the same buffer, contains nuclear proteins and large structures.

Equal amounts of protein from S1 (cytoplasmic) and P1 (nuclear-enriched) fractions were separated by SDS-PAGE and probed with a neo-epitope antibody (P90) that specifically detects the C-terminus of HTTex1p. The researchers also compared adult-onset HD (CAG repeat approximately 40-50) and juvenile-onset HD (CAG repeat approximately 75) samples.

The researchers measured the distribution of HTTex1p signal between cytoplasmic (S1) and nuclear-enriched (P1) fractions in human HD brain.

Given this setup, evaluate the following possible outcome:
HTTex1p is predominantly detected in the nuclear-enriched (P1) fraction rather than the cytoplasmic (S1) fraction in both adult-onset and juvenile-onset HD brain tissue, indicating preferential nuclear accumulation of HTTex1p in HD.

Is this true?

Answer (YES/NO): NO